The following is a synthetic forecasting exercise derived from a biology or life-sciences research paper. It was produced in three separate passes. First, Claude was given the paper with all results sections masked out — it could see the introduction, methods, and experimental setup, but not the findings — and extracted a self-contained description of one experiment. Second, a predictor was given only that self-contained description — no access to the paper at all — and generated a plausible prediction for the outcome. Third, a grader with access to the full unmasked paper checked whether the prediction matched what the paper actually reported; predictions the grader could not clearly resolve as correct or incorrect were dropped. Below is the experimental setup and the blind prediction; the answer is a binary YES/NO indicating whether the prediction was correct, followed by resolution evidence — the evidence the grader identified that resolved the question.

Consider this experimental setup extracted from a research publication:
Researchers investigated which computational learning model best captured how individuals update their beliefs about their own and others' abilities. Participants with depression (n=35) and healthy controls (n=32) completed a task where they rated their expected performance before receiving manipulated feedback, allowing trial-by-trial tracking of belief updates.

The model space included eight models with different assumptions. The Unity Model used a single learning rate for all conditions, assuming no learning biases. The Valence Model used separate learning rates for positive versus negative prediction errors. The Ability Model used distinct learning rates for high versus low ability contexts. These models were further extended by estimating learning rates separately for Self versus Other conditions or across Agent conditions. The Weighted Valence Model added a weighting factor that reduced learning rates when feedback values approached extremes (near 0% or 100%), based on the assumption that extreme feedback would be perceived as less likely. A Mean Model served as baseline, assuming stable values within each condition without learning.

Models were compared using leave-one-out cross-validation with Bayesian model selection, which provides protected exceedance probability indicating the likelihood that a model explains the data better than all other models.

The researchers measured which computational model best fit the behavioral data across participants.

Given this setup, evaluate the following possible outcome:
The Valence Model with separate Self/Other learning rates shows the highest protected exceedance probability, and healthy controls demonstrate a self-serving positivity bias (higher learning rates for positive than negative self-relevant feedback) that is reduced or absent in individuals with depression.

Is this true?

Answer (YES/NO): NO